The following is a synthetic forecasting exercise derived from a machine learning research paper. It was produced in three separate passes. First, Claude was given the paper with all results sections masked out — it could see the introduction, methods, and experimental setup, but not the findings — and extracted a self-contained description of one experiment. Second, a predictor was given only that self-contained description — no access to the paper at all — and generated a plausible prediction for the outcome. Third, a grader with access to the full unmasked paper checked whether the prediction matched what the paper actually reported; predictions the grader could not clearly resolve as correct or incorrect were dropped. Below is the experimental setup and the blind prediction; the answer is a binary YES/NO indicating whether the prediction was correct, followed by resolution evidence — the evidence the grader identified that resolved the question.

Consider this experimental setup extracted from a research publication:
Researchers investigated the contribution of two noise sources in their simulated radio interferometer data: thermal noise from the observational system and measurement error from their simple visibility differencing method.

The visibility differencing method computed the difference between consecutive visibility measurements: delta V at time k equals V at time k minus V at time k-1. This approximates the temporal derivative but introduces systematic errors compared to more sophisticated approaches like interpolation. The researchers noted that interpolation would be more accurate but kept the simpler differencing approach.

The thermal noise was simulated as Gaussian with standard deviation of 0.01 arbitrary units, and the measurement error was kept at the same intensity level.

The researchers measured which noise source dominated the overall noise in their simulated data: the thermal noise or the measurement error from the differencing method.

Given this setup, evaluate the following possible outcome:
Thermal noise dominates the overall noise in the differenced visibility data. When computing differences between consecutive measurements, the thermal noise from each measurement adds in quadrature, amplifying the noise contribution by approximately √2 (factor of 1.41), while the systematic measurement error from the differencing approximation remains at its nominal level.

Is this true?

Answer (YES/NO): YES